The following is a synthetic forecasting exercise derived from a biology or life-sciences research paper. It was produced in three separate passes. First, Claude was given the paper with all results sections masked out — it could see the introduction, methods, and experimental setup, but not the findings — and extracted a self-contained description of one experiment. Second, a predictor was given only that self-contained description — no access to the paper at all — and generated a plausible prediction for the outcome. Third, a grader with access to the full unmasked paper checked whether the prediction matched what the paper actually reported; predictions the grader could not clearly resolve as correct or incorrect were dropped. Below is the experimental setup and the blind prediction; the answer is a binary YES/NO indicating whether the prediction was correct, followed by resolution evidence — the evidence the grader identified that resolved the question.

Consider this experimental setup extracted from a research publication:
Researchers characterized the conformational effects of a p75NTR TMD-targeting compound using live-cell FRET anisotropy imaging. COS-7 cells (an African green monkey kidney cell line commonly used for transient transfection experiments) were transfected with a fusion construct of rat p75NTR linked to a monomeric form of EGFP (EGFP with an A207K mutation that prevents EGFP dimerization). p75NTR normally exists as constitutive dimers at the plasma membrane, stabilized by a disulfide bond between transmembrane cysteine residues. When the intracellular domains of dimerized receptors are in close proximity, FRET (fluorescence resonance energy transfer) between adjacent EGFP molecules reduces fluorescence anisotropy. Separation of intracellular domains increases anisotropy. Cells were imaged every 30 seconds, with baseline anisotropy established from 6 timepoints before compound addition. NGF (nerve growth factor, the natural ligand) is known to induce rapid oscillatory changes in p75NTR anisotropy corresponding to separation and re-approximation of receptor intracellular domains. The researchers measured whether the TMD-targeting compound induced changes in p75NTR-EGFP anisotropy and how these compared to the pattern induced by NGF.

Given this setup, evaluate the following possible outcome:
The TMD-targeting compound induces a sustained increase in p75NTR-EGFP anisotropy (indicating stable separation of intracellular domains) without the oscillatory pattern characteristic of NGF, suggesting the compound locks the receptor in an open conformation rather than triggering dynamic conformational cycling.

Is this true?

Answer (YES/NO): NO